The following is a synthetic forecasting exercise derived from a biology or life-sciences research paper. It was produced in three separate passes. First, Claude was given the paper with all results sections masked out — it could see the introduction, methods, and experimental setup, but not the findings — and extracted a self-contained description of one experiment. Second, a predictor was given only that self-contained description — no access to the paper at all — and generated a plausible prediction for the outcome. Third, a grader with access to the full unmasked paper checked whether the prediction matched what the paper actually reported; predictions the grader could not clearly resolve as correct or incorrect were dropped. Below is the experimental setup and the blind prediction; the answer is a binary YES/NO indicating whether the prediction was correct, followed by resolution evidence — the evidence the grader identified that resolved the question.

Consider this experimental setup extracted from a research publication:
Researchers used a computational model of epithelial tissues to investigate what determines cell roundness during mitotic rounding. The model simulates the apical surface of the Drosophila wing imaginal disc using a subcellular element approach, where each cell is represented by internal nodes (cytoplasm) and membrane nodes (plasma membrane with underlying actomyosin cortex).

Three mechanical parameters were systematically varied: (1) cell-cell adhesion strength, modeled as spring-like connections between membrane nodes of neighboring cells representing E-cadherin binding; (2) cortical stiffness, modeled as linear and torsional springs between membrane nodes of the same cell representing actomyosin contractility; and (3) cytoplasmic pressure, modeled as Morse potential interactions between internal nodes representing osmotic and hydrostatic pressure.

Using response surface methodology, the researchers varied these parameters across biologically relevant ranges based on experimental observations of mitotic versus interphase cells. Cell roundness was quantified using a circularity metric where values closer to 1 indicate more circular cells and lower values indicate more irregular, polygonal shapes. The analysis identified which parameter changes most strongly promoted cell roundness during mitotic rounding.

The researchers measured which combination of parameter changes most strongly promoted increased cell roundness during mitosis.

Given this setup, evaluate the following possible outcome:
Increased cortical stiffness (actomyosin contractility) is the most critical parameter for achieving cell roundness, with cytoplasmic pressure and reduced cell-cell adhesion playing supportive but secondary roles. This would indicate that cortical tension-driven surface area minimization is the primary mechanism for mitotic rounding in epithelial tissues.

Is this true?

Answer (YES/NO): NO